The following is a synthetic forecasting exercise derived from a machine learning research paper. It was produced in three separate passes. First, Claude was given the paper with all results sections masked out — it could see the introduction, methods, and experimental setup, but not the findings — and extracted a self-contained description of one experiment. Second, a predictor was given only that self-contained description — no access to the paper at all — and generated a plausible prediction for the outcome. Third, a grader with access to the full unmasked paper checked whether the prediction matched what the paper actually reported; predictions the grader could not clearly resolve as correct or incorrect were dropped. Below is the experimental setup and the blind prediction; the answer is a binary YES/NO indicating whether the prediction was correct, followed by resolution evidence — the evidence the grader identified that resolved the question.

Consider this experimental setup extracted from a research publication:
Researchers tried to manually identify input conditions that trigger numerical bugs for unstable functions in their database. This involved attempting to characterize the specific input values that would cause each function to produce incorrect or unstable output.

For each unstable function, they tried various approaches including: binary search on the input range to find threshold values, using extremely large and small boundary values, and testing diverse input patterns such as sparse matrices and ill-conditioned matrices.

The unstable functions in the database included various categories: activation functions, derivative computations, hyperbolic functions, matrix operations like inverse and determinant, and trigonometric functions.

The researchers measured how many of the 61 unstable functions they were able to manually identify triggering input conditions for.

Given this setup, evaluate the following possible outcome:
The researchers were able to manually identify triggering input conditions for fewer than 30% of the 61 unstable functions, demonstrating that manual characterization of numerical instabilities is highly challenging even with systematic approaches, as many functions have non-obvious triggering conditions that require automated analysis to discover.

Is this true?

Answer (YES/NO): YES